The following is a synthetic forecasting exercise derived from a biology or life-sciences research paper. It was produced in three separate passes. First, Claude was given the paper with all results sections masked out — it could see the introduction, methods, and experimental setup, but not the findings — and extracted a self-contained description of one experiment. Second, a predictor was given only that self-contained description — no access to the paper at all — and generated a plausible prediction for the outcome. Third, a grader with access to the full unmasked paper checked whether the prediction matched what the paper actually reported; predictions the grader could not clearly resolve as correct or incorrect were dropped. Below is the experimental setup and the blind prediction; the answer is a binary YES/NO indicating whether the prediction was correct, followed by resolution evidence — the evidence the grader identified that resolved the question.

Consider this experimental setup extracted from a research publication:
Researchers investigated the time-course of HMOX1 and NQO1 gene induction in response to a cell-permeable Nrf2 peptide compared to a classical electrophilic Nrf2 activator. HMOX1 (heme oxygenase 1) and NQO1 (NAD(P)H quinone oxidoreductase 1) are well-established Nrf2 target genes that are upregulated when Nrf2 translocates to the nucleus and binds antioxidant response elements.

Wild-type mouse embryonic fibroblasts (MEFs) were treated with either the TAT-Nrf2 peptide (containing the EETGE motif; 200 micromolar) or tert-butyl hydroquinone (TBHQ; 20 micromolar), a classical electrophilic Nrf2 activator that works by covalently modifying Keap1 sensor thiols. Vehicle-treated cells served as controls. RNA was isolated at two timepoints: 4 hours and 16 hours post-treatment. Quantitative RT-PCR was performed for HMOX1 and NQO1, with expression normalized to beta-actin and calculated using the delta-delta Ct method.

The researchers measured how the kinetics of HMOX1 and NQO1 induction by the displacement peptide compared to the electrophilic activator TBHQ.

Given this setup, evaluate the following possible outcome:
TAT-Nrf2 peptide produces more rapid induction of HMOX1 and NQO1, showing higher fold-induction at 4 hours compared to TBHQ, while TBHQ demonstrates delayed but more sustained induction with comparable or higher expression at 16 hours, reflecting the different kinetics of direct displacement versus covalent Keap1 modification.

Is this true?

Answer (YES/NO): NO